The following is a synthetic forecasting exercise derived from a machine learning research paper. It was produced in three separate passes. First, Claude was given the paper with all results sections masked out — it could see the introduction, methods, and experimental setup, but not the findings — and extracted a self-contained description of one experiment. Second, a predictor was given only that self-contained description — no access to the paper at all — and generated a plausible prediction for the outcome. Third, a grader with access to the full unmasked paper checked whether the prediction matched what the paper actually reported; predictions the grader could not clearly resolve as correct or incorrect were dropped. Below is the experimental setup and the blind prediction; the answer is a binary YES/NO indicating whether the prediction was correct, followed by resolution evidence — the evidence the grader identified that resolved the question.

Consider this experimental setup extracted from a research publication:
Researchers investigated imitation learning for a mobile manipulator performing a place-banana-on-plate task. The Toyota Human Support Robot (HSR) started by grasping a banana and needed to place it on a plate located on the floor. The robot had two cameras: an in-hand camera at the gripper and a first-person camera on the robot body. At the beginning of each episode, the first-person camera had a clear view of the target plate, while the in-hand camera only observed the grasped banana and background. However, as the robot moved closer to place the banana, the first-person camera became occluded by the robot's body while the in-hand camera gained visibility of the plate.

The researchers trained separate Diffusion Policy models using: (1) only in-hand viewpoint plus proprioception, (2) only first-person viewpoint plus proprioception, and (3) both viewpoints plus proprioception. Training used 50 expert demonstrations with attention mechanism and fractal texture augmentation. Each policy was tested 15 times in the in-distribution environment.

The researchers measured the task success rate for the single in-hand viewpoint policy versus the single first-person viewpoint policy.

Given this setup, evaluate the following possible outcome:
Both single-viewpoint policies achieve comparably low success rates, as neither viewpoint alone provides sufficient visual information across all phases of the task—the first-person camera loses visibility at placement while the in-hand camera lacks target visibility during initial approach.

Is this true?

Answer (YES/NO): NO